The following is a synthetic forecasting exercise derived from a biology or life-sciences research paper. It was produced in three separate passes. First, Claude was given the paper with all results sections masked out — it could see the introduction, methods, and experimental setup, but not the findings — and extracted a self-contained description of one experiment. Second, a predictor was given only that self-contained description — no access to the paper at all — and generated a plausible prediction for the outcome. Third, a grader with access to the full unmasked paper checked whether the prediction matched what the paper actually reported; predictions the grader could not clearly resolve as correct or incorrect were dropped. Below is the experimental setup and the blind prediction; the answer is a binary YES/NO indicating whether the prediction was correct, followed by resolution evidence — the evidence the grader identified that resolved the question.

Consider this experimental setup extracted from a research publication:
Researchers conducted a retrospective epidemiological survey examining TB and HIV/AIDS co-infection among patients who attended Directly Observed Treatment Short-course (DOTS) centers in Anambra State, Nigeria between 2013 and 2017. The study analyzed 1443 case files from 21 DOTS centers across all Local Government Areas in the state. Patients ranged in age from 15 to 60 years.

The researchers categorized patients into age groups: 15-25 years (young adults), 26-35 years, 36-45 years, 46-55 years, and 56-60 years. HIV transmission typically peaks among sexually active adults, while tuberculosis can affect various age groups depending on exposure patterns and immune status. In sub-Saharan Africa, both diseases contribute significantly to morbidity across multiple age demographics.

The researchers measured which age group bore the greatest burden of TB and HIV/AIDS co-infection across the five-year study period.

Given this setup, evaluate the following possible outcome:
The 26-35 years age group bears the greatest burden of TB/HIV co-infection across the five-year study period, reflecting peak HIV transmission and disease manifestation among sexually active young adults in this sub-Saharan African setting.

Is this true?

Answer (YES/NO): NO